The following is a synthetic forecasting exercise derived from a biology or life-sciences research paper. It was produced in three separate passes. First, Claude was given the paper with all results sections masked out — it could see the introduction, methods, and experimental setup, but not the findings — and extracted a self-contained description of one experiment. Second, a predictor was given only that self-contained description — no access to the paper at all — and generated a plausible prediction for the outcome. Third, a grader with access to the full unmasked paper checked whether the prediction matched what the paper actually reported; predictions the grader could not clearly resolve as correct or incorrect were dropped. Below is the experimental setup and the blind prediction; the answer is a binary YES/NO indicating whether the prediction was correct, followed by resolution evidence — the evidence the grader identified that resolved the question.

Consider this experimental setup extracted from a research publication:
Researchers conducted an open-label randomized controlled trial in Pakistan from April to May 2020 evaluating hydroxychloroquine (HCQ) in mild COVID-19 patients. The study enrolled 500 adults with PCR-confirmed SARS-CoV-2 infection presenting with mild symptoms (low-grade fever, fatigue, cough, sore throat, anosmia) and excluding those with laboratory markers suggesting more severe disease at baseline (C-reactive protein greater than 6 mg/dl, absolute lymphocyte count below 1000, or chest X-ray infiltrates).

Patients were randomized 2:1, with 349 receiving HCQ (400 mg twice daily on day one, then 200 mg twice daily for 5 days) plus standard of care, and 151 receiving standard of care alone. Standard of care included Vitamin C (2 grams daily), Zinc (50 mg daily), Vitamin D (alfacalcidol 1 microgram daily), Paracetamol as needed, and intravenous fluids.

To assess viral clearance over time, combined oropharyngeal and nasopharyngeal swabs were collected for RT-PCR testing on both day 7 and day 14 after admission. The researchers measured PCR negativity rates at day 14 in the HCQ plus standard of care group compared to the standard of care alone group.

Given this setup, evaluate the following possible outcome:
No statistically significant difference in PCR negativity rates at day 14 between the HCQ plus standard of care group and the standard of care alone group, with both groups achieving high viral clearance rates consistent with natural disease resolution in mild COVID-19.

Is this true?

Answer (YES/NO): YES